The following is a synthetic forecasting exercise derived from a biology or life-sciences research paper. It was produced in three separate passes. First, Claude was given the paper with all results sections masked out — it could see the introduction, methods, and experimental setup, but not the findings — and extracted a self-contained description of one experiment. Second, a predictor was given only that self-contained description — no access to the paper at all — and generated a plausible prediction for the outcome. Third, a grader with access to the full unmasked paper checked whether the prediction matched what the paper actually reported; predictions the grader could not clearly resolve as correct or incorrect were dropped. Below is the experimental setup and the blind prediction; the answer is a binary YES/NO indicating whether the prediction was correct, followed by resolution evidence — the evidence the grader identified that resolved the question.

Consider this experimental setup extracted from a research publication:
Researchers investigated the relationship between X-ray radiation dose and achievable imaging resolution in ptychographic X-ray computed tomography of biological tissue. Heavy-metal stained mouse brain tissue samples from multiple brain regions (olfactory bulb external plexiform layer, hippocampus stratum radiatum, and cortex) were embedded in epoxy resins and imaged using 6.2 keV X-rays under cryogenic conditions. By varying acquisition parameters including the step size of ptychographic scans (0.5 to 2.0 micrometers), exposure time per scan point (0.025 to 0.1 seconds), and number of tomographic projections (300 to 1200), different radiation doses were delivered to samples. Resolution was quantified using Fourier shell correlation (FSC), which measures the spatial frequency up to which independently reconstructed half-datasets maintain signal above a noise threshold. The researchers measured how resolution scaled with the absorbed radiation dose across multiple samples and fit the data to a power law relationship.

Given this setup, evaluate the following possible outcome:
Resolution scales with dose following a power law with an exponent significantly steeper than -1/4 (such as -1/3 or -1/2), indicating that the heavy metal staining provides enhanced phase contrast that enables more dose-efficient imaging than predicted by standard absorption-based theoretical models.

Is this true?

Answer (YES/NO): NO